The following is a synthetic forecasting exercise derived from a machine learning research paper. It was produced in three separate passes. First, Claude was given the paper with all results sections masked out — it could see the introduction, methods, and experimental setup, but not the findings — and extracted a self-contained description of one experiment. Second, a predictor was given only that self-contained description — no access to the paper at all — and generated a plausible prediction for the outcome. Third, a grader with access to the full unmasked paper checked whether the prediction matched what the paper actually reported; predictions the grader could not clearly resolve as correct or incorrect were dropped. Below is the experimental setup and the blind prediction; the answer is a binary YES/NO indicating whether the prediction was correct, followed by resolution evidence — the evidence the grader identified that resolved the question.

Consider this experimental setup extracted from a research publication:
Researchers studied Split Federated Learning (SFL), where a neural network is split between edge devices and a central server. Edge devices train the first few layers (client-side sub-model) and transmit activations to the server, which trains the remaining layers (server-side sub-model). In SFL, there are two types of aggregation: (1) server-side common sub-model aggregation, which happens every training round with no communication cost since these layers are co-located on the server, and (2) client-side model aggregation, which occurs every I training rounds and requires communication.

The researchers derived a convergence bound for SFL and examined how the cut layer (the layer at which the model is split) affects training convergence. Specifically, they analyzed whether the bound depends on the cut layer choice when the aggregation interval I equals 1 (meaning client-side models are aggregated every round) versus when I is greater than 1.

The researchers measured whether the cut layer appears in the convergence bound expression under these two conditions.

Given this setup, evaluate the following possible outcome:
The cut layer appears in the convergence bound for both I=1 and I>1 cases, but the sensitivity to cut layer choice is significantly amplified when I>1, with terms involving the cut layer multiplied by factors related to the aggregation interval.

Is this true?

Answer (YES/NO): NO